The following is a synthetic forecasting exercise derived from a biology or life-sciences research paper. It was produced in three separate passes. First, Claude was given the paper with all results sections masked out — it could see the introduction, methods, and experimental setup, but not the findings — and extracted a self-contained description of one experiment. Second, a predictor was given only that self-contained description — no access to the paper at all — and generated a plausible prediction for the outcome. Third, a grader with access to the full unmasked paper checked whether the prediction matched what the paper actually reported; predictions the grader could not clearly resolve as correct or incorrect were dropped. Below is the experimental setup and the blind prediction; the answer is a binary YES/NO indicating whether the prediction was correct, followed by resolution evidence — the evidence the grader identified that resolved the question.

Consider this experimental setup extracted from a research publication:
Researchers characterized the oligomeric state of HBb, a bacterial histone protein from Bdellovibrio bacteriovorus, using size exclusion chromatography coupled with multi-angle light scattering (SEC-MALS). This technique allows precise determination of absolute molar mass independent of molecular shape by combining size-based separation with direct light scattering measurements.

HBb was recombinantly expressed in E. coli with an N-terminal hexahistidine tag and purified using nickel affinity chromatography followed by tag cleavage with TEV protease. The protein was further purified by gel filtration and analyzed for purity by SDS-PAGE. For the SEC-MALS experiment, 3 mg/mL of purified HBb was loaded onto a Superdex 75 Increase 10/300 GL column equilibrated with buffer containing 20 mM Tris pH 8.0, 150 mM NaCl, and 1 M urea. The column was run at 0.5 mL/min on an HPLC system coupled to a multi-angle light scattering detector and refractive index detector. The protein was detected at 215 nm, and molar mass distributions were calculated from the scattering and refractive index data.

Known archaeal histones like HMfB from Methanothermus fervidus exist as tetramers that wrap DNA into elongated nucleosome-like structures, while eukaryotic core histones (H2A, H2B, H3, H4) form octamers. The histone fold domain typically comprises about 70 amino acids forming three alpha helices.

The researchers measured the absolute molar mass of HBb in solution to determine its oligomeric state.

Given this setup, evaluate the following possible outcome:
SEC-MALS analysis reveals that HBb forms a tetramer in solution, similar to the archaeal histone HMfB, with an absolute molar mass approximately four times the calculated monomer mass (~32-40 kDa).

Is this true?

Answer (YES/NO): NO